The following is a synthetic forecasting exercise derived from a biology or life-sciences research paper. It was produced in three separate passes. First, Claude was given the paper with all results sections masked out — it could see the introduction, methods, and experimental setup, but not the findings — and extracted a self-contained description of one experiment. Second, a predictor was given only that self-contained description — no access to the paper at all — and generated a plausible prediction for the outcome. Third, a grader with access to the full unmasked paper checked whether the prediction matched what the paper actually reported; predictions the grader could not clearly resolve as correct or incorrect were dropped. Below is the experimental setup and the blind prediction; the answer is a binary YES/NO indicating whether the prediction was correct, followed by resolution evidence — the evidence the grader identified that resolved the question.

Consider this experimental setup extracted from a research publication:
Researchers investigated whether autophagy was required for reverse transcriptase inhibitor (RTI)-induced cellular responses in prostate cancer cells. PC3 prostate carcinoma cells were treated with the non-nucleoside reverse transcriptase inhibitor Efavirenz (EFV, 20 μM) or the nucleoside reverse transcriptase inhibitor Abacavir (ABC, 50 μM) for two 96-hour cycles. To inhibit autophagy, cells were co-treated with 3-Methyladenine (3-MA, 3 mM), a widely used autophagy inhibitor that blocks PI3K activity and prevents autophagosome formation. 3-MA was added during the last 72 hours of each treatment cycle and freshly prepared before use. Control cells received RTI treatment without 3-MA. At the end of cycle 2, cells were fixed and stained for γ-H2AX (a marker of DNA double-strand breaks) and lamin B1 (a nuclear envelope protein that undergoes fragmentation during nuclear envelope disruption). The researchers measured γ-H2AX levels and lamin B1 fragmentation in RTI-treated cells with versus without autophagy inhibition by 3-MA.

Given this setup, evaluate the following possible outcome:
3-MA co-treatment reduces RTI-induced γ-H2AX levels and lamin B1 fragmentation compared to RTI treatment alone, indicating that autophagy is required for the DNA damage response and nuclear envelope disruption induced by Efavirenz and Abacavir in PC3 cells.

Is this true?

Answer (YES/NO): YES